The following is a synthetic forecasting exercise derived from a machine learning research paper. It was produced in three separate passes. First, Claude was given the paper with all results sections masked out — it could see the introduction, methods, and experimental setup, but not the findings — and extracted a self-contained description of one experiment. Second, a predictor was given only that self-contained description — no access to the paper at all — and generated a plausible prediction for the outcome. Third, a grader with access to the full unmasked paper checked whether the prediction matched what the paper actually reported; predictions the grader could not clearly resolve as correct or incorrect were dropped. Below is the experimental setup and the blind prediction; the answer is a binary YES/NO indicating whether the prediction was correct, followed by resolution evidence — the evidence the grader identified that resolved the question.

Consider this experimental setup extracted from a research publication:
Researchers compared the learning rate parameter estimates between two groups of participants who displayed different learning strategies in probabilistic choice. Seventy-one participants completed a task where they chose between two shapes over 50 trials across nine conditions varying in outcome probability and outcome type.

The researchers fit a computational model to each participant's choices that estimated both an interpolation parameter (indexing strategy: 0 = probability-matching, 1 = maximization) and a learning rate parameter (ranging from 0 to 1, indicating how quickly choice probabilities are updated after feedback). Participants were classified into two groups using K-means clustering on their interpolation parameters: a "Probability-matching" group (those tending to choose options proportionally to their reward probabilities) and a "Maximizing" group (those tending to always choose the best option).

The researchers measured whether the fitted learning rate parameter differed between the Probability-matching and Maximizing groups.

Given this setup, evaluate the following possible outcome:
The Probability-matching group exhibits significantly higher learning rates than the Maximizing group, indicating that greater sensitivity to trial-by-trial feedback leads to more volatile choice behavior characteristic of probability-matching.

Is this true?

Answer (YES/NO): NO